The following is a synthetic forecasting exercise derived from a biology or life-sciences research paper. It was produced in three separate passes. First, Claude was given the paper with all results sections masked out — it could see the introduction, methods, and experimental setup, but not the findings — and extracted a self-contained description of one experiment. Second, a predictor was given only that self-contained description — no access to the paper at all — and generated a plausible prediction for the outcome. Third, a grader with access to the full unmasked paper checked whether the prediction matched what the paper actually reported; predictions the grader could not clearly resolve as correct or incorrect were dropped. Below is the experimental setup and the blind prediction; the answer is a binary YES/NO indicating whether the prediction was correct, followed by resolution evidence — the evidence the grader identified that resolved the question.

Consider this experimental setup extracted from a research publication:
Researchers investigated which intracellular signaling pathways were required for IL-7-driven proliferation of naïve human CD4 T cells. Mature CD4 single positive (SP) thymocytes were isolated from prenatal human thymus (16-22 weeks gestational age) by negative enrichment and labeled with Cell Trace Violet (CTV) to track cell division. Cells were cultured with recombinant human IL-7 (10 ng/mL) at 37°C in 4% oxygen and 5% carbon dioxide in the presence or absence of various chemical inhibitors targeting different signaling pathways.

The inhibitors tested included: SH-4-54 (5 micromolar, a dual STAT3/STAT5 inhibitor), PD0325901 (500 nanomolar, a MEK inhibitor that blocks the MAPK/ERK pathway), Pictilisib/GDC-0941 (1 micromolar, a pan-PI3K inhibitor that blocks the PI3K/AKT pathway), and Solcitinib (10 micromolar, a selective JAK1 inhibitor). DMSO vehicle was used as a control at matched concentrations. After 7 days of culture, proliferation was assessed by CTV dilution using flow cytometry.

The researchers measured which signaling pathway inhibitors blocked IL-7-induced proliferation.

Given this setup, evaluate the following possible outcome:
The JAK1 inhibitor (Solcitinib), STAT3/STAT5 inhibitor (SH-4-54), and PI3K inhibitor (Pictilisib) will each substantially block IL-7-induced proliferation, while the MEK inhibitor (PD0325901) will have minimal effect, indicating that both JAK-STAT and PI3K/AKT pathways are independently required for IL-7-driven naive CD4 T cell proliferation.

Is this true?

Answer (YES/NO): NO